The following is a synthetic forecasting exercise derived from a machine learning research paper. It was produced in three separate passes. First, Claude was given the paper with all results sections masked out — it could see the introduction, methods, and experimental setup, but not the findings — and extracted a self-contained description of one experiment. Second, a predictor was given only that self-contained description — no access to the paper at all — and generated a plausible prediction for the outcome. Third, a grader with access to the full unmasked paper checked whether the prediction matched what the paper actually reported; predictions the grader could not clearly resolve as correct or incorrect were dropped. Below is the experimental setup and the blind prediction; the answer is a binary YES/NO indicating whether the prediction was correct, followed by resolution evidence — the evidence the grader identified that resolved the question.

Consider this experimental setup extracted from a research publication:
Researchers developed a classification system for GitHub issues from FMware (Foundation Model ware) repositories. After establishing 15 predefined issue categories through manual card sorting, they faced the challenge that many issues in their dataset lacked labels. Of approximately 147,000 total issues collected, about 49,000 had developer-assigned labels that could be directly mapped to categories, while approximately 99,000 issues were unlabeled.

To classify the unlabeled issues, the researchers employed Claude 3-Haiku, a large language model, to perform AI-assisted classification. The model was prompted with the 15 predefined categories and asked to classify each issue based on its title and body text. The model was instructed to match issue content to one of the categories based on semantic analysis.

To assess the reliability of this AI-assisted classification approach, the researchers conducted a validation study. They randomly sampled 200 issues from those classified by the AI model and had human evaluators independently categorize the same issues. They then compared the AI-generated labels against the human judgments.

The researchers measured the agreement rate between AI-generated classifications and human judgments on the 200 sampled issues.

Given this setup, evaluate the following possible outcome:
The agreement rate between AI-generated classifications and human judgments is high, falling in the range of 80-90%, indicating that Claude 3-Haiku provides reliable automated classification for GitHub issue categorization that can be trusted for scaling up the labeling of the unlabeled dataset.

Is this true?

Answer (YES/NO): YES